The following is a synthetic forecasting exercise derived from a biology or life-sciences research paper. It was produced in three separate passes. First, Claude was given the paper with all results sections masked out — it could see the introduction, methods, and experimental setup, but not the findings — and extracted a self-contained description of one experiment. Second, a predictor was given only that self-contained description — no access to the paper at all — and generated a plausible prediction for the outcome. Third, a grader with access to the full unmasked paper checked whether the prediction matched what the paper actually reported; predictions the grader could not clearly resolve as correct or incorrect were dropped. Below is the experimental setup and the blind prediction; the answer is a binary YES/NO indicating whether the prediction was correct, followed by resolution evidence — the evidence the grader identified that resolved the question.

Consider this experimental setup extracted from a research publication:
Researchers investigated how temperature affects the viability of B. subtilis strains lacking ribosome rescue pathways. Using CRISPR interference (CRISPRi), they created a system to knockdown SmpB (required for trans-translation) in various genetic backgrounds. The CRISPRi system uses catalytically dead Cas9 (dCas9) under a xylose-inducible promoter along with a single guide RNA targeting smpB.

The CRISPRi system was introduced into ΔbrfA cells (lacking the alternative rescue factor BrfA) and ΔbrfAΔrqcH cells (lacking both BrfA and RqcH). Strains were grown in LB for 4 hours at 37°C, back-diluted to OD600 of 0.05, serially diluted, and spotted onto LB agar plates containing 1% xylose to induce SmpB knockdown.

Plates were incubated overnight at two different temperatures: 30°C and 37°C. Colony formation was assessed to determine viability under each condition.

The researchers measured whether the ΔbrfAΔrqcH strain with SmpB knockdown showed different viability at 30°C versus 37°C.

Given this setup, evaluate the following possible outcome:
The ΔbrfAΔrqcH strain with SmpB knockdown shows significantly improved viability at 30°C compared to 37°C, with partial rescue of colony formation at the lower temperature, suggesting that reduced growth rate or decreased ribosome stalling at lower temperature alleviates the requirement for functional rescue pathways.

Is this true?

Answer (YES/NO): NO